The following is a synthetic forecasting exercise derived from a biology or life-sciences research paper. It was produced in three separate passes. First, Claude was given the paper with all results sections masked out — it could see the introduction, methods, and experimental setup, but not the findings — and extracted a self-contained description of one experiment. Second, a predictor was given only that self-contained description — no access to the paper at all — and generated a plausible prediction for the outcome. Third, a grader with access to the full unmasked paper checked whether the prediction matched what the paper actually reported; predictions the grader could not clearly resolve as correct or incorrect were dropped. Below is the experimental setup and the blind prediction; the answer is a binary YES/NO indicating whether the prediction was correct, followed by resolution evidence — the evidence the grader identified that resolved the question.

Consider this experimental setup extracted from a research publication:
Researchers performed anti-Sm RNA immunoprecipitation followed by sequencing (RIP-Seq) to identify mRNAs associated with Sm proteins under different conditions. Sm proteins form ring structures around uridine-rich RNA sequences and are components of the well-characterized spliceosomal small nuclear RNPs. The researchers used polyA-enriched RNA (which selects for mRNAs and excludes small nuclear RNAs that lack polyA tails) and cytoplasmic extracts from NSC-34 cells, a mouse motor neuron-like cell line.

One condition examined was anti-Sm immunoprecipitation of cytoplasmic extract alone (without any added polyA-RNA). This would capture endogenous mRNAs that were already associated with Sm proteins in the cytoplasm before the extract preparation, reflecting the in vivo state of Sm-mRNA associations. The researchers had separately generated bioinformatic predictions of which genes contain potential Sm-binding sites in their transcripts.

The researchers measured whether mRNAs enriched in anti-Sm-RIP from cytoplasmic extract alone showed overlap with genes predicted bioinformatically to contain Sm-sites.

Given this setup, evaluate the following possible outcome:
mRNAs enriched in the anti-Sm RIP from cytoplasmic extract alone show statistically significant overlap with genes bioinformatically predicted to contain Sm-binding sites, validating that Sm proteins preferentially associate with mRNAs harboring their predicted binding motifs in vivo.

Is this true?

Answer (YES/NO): YES